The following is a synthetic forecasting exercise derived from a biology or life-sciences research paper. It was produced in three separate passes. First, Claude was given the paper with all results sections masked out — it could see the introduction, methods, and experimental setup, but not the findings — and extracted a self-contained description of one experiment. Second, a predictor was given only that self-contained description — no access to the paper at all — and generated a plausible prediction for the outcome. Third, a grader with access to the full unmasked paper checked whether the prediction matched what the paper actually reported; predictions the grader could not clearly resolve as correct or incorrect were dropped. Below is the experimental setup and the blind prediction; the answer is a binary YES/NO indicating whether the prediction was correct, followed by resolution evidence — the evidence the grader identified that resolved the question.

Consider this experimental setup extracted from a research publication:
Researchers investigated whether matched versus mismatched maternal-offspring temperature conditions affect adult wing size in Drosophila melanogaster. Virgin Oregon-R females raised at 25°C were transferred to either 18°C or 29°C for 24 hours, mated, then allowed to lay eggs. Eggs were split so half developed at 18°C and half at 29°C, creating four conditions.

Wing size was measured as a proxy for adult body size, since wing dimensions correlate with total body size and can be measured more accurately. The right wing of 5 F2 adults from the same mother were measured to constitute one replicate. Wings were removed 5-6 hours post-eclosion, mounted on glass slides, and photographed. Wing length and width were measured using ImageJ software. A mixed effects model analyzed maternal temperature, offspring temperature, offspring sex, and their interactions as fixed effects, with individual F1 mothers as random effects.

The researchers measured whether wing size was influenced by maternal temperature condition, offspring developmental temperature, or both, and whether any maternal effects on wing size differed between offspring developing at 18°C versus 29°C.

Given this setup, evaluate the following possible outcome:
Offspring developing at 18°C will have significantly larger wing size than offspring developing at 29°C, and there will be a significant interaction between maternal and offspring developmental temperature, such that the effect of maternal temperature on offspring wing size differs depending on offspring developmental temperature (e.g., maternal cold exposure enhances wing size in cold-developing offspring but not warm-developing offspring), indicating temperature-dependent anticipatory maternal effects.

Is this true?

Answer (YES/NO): NO